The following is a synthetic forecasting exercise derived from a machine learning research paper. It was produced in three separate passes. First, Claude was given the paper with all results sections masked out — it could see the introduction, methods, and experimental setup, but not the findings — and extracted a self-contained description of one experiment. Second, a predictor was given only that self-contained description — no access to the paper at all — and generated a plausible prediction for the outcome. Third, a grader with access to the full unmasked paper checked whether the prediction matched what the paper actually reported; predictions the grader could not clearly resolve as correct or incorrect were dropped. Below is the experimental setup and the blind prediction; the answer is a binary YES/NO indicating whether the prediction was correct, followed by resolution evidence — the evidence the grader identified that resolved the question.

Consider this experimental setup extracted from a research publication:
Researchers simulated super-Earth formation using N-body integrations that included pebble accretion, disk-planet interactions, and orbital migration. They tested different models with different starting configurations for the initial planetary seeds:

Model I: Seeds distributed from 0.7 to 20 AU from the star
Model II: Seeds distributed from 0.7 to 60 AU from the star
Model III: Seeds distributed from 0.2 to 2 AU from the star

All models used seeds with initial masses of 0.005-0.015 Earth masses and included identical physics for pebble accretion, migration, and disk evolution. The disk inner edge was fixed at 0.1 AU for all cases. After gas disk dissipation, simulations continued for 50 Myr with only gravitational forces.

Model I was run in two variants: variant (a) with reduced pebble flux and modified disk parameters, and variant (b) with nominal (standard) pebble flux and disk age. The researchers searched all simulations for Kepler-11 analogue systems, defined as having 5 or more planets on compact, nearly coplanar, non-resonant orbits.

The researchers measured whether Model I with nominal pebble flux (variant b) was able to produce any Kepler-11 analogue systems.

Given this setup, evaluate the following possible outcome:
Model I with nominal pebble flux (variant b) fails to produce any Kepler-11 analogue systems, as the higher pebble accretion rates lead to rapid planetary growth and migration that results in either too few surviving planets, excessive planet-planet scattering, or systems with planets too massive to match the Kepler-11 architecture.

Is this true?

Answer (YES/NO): YES